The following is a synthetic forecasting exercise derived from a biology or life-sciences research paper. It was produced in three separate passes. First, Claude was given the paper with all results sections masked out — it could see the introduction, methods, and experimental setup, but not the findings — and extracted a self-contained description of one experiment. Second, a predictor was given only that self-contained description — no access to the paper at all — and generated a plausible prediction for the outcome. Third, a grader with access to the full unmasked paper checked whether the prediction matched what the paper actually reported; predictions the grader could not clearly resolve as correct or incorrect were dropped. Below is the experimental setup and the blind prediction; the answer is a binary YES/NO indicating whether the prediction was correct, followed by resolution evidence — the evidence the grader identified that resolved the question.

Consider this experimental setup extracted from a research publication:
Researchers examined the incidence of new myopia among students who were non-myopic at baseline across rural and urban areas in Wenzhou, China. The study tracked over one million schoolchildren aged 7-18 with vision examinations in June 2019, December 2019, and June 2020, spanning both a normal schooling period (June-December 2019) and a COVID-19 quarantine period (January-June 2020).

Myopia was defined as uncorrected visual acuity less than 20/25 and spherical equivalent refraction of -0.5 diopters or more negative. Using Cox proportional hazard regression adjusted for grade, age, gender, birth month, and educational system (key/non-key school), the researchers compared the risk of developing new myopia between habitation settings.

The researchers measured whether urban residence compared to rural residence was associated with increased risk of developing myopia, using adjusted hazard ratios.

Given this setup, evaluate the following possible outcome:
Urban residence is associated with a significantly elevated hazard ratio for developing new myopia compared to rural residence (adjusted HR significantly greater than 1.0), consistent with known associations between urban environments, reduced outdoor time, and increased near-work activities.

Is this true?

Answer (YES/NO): YES